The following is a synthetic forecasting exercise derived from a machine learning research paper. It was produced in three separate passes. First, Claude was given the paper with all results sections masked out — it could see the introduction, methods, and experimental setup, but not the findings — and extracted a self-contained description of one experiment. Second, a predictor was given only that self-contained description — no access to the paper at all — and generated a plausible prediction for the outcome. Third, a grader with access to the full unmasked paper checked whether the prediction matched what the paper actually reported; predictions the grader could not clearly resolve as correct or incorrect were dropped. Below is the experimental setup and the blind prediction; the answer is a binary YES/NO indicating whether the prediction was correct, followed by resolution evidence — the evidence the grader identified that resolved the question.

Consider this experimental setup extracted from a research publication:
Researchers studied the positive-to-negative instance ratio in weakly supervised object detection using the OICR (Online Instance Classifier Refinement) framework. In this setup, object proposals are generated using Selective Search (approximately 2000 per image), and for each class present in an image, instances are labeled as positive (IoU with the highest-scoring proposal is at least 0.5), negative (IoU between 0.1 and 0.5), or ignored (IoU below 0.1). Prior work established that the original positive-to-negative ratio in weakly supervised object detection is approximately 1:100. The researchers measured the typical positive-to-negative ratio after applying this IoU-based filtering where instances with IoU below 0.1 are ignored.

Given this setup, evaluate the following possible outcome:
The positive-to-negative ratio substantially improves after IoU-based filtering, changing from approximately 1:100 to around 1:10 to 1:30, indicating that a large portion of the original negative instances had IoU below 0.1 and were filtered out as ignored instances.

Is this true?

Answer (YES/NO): NO